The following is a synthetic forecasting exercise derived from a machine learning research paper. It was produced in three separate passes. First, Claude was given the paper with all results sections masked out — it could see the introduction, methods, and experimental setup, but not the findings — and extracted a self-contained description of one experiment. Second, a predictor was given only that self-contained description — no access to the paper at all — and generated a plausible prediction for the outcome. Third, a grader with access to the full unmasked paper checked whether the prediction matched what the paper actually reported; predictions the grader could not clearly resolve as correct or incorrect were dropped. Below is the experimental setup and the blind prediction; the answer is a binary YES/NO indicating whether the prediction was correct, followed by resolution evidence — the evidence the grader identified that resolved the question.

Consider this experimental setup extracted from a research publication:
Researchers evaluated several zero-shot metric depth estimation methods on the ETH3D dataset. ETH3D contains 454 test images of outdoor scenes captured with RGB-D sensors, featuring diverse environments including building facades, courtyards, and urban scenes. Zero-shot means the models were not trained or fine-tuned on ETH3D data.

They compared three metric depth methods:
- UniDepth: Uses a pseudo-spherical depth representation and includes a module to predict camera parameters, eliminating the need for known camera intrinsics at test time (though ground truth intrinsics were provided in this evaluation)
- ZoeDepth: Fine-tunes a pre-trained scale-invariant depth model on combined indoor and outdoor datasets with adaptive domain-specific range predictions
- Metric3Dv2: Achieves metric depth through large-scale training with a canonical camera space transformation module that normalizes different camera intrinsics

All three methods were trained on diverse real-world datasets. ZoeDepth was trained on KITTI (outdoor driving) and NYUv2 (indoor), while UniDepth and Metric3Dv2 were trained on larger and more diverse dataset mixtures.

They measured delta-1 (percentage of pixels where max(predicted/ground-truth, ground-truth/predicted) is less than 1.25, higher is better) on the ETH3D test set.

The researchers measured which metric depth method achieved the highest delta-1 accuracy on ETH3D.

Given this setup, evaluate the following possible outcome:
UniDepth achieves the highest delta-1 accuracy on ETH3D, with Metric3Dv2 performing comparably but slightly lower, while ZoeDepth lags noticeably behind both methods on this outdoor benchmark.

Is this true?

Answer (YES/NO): NO